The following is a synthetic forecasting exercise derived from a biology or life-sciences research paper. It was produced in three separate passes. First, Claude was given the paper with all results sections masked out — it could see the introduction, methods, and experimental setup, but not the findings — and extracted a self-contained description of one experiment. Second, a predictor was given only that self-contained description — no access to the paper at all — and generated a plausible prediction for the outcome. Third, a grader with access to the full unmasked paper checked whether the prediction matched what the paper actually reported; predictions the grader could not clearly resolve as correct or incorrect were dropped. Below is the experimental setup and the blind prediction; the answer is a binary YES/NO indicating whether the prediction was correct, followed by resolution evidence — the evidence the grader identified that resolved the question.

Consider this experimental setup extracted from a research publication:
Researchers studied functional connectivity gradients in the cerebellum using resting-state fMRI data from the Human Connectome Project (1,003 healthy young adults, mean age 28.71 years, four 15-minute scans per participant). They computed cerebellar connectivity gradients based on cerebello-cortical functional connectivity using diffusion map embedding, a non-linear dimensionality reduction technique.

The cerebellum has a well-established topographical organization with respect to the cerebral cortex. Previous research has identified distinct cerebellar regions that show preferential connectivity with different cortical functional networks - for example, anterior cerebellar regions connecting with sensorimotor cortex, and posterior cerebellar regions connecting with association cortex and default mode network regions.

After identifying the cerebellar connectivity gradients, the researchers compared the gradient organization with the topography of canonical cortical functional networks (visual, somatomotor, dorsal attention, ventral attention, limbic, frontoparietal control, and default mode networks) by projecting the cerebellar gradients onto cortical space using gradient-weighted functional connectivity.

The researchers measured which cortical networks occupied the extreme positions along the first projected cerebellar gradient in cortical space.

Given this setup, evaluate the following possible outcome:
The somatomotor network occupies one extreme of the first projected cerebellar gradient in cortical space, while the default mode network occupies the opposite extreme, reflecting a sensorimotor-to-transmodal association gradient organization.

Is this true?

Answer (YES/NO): YES